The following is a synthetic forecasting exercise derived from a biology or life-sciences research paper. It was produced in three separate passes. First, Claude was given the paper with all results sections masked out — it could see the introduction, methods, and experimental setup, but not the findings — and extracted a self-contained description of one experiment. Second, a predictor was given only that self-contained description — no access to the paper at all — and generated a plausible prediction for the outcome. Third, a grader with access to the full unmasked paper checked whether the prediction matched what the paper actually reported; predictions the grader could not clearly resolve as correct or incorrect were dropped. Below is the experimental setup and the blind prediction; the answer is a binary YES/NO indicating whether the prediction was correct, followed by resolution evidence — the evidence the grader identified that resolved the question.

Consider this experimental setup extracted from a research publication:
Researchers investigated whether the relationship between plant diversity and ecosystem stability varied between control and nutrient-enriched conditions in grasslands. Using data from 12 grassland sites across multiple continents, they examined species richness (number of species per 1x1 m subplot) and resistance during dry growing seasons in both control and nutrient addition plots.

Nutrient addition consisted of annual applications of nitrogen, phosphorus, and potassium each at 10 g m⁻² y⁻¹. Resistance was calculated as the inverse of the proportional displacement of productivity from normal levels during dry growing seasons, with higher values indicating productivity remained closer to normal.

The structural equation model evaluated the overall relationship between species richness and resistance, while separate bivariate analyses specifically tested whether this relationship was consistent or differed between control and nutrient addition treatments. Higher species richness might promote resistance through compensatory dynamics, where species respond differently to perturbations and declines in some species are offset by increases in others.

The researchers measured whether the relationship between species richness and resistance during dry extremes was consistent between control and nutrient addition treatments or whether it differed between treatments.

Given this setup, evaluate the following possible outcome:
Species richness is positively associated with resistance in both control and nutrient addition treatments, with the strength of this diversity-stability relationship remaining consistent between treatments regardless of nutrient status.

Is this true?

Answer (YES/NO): NO